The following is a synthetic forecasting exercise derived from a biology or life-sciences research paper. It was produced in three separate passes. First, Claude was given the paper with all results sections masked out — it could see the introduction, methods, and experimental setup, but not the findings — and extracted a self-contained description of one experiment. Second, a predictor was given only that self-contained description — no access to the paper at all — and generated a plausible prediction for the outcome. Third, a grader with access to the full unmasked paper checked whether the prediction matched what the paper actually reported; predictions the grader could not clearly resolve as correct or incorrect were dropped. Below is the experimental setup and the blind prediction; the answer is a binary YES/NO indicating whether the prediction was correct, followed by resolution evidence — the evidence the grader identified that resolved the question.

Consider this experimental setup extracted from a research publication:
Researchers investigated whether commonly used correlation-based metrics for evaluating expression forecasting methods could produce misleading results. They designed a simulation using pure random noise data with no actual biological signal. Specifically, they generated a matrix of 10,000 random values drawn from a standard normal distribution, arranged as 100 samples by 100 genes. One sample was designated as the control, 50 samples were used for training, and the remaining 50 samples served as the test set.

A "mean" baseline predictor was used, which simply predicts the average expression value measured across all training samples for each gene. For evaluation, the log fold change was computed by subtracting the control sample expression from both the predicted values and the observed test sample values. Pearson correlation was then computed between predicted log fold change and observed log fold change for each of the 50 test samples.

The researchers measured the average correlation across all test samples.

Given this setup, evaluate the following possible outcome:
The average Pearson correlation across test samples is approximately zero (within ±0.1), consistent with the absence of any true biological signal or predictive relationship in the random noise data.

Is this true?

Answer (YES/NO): NO